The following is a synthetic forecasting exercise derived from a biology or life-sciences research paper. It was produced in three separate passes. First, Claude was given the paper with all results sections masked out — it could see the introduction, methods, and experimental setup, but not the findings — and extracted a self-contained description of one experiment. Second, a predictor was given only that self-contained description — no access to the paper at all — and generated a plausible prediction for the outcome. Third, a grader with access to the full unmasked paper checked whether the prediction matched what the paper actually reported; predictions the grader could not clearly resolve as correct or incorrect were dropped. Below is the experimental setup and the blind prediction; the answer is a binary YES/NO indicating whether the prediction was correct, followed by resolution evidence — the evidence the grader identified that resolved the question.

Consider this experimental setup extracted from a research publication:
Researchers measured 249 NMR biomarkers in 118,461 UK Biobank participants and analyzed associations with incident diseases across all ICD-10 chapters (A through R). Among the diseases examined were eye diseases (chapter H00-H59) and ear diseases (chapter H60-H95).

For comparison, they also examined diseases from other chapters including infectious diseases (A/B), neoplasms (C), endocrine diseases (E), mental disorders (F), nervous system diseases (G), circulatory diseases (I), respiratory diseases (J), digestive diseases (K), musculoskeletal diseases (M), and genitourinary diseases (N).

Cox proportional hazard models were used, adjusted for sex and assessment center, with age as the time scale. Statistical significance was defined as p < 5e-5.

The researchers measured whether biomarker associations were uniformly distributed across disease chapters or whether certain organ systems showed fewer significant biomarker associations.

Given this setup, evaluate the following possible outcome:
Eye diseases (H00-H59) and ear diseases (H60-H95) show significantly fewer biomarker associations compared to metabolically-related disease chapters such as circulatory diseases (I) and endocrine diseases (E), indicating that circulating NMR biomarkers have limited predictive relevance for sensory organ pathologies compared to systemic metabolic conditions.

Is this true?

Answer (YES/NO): YES